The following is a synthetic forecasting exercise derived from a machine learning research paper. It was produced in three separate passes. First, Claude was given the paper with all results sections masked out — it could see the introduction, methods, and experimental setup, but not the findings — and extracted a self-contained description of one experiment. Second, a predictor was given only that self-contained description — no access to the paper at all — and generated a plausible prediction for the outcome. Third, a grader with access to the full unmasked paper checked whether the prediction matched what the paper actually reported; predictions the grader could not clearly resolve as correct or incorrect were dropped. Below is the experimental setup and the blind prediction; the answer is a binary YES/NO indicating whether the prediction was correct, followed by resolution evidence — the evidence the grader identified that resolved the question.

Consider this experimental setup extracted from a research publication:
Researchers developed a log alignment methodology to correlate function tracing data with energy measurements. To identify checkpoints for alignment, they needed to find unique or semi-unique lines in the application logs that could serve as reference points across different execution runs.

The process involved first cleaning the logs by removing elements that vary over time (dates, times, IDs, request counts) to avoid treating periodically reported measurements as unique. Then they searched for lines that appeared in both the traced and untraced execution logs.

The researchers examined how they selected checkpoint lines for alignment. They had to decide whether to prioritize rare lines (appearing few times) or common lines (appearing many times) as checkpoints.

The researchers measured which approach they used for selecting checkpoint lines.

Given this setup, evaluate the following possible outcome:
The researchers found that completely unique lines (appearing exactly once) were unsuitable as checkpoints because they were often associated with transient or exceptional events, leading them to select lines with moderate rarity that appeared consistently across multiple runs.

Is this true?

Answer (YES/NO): NO